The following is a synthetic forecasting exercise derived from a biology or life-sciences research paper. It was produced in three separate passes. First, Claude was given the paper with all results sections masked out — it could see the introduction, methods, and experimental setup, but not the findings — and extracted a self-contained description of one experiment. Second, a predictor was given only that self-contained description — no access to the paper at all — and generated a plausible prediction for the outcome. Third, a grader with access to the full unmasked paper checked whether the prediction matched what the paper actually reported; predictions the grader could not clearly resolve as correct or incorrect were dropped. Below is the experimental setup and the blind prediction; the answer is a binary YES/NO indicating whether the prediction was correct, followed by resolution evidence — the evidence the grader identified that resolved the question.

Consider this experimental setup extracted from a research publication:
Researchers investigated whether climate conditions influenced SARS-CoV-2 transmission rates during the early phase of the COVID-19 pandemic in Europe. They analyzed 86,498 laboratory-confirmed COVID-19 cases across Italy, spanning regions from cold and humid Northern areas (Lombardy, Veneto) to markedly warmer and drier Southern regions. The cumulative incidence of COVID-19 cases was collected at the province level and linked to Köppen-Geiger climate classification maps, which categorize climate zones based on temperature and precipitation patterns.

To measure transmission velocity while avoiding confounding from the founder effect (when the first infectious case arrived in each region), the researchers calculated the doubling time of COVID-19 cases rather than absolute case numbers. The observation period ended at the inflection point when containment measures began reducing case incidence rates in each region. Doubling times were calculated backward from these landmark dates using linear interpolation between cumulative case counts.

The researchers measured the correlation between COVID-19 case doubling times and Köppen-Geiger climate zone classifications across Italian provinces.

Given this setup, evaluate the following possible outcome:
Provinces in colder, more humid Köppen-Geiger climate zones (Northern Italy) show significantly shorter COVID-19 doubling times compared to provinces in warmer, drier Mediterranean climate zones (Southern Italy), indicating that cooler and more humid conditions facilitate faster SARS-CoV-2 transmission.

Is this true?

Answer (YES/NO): NO